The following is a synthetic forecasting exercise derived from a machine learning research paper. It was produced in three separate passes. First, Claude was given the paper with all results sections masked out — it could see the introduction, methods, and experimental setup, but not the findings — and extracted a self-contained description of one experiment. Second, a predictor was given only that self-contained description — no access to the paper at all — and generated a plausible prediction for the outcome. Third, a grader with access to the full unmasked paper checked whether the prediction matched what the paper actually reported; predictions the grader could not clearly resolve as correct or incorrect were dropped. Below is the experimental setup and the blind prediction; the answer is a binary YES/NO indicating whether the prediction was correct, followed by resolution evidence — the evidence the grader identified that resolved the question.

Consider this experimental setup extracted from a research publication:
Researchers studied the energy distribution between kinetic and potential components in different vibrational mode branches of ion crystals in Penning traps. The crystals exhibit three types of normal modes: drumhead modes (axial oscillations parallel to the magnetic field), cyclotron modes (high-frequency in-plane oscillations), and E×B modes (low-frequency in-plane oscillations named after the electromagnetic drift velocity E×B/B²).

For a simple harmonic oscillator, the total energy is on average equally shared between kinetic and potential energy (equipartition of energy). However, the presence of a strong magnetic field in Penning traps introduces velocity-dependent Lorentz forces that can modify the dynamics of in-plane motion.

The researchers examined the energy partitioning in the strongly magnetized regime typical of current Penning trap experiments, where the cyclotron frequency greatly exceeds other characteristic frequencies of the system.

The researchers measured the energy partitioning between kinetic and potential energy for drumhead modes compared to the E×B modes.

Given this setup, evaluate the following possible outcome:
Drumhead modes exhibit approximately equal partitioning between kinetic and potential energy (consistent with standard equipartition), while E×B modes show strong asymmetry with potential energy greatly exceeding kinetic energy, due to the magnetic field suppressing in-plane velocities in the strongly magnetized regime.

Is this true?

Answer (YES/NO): YES